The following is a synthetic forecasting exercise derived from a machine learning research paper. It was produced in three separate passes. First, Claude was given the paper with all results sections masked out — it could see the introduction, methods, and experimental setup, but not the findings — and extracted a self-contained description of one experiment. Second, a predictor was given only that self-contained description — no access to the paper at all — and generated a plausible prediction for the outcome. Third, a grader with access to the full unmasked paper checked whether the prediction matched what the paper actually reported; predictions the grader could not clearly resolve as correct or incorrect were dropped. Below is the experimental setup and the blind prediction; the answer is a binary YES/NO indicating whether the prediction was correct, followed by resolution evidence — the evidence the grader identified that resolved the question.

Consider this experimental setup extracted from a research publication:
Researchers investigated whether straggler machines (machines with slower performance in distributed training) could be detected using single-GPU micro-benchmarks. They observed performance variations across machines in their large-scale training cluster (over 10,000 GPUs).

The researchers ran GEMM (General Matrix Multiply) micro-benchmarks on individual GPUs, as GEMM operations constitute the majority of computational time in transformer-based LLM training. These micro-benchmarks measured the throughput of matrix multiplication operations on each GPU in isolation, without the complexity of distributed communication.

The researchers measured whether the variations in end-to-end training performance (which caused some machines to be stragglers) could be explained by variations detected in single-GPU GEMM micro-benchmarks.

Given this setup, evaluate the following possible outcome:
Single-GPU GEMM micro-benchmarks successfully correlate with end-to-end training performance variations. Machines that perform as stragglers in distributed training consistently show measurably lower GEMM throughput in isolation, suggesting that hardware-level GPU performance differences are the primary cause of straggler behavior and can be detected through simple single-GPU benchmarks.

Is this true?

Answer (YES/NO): NO